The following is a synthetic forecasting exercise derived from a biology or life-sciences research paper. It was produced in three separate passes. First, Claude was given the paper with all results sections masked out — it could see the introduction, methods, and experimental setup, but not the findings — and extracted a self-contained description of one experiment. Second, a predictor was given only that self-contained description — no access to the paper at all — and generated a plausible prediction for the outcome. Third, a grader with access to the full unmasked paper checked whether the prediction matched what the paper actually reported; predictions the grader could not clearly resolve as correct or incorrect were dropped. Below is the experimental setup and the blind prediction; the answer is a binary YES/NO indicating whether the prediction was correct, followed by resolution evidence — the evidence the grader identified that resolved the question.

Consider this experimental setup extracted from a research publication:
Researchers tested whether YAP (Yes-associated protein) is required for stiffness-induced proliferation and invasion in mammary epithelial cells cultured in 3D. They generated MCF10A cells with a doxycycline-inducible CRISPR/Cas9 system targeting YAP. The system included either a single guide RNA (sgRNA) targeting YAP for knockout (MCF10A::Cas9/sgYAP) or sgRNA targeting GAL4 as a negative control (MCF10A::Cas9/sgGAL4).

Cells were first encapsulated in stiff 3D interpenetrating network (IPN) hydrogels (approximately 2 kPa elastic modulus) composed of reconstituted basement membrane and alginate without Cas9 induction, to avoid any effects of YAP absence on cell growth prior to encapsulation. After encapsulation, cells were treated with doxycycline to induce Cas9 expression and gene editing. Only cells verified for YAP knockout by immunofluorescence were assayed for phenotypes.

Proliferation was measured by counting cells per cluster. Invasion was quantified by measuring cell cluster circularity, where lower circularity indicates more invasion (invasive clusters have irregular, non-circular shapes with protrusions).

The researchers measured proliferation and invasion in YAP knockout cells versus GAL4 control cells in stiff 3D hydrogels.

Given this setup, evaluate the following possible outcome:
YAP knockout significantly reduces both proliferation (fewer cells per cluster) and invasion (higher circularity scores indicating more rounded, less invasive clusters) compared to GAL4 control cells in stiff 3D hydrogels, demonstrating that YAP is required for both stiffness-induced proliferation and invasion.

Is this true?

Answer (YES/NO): NO